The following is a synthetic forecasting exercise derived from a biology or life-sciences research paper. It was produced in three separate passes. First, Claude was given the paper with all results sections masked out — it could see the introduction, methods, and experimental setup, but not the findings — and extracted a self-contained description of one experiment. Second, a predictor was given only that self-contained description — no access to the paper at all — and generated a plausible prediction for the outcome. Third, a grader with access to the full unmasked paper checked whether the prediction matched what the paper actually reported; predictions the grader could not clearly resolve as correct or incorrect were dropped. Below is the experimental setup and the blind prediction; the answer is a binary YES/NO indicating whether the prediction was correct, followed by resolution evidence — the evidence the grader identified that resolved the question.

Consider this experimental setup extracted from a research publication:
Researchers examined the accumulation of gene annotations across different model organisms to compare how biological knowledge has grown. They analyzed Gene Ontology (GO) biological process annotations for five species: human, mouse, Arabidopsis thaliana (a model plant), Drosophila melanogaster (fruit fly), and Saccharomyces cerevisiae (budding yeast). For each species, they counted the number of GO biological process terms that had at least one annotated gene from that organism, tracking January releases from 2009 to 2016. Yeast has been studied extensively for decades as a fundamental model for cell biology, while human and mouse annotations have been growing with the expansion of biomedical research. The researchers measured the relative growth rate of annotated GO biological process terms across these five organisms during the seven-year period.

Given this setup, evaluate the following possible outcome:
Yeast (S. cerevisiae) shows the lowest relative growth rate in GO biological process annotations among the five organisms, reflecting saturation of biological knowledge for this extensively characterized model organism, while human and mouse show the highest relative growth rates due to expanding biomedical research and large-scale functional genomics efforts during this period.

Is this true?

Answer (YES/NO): NO